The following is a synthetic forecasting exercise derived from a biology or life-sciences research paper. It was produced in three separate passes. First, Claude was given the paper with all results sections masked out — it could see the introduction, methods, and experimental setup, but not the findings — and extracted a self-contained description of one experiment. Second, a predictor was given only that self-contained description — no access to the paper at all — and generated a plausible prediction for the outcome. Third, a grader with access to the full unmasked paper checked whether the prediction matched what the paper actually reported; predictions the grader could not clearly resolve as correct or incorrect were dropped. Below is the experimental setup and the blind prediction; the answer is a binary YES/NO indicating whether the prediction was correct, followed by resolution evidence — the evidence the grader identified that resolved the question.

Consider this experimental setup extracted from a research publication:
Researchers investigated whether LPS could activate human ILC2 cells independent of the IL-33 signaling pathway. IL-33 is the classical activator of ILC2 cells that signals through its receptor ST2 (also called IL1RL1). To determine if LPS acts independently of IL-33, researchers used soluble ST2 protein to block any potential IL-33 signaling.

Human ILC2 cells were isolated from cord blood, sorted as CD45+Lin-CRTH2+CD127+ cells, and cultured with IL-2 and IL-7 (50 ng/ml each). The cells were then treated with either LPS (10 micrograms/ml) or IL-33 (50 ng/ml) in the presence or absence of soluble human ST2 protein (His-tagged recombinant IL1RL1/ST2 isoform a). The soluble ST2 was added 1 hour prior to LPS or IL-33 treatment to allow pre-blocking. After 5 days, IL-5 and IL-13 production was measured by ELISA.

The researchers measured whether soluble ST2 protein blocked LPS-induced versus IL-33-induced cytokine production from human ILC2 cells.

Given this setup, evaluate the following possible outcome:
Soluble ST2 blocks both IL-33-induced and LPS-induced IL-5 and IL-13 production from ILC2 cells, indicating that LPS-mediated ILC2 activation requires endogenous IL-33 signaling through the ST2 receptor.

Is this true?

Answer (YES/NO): NO